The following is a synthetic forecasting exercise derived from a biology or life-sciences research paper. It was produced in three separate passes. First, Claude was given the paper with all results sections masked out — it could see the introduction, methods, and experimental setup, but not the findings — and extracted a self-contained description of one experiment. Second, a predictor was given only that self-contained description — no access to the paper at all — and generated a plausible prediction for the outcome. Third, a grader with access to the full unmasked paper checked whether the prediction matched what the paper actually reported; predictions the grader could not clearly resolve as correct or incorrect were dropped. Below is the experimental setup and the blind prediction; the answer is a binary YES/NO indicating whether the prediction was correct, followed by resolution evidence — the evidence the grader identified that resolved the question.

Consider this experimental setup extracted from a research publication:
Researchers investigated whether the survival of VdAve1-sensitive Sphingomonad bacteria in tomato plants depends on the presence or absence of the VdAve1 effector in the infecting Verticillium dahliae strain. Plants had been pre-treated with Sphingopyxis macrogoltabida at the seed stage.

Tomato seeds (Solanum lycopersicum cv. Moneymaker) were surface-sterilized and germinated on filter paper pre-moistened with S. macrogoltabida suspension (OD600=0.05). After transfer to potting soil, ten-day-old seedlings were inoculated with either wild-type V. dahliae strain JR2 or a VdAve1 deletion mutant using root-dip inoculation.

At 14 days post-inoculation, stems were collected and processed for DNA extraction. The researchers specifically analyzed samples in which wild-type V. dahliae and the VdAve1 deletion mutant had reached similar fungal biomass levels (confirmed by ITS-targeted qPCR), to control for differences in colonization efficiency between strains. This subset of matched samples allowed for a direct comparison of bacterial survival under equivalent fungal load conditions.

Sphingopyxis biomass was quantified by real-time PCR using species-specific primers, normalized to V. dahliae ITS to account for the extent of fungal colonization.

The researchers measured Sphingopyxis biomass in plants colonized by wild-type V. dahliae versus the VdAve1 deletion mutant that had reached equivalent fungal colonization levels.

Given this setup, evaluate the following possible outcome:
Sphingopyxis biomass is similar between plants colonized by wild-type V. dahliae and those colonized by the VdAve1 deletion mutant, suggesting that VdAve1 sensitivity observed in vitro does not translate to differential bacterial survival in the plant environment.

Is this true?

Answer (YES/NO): NO